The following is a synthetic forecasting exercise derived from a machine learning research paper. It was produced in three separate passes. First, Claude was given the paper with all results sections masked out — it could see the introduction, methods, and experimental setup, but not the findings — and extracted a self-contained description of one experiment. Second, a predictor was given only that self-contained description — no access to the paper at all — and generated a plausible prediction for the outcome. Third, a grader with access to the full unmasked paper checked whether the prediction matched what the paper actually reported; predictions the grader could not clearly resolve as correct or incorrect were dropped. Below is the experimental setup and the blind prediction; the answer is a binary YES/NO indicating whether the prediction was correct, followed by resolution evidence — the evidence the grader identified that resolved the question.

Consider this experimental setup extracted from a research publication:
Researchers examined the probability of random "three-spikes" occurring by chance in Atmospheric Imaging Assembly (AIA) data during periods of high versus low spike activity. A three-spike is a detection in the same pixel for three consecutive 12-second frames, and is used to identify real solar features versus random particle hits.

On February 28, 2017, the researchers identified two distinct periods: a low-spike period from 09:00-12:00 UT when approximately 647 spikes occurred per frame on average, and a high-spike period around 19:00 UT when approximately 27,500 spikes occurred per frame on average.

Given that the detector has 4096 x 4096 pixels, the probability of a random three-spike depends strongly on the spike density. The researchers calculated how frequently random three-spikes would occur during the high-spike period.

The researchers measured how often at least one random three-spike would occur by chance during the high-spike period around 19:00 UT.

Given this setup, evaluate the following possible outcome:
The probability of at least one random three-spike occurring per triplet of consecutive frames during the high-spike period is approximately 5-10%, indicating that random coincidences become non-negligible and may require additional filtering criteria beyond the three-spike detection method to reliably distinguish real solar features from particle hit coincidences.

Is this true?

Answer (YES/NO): YES